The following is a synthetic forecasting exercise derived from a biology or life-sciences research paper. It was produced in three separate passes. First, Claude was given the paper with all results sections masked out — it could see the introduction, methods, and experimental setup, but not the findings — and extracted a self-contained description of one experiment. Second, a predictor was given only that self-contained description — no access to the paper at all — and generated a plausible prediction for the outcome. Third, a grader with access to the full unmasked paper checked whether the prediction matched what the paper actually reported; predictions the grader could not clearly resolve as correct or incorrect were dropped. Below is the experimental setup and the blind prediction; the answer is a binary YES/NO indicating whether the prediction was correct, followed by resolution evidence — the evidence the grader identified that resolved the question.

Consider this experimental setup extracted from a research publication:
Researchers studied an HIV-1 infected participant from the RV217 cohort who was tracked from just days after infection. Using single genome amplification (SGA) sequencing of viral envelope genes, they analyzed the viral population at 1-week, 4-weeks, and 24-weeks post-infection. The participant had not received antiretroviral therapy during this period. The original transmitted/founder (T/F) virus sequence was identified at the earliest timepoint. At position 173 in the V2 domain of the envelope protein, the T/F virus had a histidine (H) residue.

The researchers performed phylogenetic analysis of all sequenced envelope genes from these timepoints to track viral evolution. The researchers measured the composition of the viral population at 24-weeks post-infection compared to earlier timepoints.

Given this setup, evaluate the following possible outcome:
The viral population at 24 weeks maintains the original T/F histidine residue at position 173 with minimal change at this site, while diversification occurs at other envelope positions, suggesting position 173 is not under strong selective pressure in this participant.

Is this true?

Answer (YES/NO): NO